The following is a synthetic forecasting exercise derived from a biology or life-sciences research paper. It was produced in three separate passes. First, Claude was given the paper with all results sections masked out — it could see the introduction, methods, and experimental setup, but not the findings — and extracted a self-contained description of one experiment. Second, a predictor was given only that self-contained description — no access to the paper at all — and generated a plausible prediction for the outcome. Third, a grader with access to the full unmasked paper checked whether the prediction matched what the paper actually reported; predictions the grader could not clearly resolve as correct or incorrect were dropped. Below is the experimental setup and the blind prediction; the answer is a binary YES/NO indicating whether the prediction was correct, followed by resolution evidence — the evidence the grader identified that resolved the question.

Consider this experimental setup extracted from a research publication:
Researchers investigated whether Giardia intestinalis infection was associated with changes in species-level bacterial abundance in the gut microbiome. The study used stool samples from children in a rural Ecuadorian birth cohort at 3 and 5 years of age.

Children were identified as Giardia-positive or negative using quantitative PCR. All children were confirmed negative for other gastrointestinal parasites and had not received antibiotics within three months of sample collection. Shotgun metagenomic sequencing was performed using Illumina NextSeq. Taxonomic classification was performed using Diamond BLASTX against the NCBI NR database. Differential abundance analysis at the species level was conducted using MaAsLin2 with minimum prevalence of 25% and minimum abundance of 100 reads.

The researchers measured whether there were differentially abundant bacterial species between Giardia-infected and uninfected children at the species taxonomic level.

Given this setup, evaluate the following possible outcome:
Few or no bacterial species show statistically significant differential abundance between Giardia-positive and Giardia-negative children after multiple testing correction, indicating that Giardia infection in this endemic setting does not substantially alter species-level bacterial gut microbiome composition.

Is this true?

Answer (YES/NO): NO